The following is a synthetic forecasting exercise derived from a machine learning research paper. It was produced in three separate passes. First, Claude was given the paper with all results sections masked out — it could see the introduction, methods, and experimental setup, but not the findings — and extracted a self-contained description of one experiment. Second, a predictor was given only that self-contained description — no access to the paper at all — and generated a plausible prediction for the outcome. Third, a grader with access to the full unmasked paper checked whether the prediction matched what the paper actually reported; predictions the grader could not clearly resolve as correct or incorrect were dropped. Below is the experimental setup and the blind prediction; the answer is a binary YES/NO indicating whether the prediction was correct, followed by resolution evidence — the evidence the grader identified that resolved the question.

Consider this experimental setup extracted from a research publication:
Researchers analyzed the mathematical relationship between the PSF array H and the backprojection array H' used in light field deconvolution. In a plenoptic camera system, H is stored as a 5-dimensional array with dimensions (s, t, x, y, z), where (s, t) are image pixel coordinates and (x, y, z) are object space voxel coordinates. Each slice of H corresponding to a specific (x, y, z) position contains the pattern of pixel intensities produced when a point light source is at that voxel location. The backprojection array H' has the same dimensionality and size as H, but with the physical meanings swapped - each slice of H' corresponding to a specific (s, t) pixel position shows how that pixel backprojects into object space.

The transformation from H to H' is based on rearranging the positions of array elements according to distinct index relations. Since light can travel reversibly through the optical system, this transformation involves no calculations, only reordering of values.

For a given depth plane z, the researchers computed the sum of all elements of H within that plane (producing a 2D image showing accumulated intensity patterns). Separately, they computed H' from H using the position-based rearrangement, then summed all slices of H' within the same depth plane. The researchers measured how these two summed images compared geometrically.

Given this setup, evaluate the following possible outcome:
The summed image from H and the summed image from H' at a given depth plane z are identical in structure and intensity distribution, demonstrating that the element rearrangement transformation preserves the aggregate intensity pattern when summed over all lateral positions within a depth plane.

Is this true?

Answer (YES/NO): NO